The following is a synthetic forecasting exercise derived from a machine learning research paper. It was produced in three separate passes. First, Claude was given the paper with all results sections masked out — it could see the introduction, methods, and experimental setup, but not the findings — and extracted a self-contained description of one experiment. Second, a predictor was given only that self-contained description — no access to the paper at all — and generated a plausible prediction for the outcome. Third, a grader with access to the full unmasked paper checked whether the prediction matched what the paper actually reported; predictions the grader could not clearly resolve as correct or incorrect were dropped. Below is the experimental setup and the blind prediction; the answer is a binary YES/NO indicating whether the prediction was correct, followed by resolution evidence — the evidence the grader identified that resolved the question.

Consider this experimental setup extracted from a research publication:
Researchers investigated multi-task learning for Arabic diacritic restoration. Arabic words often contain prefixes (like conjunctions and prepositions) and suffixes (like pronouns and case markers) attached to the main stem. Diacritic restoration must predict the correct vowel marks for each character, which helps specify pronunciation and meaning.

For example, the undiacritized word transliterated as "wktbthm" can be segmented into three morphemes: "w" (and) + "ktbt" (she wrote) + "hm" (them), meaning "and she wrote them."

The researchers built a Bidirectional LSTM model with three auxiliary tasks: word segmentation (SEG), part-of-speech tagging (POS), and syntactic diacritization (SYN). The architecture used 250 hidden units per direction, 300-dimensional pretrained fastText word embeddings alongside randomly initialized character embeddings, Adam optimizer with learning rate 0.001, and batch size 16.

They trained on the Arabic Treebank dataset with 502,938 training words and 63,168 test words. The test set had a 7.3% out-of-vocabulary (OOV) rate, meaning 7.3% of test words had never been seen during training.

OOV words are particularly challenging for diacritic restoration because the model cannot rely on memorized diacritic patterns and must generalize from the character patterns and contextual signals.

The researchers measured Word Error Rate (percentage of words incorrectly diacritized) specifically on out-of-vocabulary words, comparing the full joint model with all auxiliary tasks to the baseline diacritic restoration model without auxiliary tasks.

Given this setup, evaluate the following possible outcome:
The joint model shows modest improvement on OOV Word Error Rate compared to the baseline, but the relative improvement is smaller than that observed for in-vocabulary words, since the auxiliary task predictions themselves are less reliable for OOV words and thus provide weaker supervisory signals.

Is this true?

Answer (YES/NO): YES